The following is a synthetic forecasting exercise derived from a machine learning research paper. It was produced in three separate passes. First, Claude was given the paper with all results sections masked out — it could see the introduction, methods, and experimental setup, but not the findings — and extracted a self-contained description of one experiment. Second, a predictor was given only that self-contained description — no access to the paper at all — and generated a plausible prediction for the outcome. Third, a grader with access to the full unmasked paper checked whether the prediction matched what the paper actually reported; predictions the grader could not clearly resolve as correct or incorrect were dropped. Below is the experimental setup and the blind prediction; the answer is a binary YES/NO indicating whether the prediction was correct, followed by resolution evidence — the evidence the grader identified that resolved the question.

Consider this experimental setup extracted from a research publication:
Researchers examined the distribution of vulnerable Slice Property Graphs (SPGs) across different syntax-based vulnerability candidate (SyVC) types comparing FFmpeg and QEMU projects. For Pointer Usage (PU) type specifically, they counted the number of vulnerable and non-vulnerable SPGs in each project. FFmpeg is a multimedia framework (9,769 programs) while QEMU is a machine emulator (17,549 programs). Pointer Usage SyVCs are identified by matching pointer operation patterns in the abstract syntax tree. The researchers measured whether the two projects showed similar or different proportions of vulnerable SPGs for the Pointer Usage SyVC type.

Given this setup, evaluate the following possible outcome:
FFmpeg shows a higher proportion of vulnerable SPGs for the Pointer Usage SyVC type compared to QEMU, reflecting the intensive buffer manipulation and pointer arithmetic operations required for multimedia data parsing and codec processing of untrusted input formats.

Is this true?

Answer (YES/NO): YES